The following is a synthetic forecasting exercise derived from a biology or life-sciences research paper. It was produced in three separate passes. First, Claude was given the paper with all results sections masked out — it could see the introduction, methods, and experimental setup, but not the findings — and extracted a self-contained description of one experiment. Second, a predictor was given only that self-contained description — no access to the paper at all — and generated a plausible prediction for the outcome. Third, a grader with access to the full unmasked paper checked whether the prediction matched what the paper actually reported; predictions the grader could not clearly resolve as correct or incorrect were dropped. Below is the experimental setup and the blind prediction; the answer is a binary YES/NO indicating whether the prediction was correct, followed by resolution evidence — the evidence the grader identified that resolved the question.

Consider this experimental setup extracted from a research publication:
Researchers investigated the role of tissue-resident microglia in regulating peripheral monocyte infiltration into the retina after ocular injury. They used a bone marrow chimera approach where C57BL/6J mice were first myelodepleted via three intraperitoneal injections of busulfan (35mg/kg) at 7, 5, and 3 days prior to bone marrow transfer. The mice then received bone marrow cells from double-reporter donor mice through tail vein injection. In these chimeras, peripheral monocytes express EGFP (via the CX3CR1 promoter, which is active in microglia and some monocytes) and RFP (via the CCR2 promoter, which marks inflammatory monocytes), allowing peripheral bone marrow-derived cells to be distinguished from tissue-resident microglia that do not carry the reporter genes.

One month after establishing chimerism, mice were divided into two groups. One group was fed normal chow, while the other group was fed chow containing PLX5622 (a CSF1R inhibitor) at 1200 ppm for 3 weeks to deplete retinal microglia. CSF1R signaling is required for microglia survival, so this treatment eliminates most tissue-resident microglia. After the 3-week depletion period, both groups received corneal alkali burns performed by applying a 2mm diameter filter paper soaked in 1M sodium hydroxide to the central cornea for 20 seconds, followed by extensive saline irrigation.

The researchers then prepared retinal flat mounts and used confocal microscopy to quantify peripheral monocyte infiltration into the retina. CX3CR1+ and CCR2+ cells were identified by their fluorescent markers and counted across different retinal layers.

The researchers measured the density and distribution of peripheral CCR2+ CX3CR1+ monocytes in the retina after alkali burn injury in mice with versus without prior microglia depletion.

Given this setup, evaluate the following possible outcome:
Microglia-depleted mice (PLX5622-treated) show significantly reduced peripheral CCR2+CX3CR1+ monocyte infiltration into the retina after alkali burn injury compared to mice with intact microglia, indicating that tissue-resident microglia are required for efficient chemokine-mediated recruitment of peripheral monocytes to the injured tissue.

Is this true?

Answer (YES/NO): YES